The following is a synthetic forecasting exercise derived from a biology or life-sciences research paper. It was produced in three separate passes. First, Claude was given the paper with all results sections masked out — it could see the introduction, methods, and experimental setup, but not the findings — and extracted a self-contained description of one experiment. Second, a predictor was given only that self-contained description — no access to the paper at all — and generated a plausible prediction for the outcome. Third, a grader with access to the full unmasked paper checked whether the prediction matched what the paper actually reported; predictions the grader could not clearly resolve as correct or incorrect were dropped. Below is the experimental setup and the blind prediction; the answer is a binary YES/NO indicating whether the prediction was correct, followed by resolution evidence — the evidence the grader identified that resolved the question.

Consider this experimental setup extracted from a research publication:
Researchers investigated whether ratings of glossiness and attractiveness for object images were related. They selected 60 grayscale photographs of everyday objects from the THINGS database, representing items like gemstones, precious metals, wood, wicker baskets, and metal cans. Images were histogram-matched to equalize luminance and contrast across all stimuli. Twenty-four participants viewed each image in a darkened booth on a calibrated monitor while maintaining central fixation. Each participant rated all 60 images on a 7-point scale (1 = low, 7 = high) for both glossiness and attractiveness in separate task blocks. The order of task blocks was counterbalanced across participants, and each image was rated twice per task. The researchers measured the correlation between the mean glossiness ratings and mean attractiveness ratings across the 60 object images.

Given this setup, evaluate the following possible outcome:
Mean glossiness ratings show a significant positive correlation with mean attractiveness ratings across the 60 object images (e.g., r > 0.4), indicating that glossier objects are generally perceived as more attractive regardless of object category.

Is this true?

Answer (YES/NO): YES